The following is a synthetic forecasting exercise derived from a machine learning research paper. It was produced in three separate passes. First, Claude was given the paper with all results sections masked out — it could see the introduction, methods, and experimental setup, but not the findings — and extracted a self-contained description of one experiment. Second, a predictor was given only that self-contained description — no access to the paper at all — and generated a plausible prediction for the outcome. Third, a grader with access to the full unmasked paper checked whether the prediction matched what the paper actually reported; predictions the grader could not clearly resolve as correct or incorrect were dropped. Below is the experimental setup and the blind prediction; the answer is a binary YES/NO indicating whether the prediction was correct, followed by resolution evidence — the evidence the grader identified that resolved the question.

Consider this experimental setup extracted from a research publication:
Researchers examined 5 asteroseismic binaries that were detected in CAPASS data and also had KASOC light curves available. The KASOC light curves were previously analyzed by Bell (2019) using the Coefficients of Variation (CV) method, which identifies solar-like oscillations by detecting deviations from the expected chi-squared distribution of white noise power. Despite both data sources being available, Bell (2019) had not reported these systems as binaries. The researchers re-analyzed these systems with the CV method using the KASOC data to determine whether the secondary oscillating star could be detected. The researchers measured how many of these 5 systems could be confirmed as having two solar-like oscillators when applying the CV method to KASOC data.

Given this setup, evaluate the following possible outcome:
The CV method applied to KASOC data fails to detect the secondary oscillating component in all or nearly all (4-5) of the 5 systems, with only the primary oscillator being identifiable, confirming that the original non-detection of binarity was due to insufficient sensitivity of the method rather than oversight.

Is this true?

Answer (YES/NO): NO